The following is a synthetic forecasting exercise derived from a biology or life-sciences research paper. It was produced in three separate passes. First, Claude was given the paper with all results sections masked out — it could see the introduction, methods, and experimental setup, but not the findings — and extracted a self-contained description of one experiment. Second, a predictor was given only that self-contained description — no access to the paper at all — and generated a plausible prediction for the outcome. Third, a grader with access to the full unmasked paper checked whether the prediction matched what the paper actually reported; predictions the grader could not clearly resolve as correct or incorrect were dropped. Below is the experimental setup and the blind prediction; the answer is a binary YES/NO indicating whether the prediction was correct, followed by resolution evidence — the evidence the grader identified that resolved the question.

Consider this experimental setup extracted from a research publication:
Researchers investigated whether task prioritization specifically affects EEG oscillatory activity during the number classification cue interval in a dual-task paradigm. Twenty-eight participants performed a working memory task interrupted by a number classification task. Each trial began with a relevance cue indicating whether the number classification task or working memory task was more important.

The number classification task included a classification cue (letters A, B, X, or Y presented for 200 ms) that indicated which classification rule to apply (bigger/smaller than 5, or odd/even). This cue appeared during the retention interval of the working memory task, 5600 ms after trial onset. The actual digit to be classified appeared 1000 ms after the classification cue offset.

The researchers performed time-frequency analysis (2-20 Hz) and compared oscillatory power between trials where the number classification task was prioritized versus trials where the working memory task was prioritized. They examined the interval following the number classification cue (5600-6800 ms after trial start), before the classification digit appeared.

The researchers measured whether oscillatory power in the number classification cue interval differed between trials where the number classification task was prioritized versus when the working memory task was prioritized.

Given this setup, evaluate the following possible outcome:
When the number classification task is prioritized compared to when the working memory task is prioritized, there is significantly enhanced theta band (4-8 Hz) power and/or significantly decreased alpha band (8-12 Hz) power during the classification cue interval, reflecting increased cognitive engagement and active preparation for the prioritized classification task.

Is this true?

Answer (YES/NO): YES